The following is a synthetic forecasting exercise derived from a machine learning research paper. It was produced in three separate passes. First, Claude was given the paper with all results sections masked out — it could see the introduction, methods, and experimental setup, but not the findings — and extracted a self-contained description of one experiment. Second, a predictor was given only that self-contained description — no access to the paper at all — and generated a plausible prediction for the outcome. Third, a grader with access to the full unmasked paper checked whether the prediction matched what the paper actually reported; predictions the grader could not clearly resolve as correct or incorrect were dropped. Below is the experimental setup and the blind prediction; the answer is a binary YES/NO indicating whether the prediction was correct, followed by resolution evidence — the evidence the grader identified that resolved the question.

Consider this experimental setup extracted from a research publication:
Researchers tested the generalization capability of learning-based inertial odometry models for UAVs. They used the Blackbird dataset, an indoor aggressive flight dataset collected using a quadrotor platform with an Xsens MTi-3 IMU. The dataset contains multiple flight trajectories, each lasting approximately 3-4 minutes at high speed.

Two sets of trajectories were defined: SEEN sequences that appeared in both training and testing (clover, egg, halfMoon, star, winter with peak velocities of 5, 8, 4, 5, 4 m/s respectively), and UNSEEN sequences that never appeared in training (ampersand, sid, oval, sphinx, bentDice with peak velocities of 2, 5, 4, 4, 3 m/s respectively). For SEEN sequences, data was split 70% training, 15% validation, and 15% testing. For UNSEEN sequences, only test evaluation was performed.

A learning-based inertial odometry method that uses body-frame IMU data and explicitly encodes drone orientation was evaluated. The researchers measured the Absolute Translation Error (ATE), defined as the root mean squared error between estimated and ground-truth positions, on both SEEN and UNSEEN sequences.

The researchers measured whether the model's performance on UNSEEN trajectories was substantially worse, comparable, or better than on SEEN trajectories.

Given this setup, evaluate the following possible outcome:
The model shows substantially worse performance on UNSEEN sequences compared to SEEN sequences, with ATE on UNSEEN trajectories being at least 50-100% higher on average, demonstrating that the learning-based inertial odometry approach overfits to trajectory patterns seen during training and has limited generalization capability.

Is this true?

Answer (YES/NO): NO